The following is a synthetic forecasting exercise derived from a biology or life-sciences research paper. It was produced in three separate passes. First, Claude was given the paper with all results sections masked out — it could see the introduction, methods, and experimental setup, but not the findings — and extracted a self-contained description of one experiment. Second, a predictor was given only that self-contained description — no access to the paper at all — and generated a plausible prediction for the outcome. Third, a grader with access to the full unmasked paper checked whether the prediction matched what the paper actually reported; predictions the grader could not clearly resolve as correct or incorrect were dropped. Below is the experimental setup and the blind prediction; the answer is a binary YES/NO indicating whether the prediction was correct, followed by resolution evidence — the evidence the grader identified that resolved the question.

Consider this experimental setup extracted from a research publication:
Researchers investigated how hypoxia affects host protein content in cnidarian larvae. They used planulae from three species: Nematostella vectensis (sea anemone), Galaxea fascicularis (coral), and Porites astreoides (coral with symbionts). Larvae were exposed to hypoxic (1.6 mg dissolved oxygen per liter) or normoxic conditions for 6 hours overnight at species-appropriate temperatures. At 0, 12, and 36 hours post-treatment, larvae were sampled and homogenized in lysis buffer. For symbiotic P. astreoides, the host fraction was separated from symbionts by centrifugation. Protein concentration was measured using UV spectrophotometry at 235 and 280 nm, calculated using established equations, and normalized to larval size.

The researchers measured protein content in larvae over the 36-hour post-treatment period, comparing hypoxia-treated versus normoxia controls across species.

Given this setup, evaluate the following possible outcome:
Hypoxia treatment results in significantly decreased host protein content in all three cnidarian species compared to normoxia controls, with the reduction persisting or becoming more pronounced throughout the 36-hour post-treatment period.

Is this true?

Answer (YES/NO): NO